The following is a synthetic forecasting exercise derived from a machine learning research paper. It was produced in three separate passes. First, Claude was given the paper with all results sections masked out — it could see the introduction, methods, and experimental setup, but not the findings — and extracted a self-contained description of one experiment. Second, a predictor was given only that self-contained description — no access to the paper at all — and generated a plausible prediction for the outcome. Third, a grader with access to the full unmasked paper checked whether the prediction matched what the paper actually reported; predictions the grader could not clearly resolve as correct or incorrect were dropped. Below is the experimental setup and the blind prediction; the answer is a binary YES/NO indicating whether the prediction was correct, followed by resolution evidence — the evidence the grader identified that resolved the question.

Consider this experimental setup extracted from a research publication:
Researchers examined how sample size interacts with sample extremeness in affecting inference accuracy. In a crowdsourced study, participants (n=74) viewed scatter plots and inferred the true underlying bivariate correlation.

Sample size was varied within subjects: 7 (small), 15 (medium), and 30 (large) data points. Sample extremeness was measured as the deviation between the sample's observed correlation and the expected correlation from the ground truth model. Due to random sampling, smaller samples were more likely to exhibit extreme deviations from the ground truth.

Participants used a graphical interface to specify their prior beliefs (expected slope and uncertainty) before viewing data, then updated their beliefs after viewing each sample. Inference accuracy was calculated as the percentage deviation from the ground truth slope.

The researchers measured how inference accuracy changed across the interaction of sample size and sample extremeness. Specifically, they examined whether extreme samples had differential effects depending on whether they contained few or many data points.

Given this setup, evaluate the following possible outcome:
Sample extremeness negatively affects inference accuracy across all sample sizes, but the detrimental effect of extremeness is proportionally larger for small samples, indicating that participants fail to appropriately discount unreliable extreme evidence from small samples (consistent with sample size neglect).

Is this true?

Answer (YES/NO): NO